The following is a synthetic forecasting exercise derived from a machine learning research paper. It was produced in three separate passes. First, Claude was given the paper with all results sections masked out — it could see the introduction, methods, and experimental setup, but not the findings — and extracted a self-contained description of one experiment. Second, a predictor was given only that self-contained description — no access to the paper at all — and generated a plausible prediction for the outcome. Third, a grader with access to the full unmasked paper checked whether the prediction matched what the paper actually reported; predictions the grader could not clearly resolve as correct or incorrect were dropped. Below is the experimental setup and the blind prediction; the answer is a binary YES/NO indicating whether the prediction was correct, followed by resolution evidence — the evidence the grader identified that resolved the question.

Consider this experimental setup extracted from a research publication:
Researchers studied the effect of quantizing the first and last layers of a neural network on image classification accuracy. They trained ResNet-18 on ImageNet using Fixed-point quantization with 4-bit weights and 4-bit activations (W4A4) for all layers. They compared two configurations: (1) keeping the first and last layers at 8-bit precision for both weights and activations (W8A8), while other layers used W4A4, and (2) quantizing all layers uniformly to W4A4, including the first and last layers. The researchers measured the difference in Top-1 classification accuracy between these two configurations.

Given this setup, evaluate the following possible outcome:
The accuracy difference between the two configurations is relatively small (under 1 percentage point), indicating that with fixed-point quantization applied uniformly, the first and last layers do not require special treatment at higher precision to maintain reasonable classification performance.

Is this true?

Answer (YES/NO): NO